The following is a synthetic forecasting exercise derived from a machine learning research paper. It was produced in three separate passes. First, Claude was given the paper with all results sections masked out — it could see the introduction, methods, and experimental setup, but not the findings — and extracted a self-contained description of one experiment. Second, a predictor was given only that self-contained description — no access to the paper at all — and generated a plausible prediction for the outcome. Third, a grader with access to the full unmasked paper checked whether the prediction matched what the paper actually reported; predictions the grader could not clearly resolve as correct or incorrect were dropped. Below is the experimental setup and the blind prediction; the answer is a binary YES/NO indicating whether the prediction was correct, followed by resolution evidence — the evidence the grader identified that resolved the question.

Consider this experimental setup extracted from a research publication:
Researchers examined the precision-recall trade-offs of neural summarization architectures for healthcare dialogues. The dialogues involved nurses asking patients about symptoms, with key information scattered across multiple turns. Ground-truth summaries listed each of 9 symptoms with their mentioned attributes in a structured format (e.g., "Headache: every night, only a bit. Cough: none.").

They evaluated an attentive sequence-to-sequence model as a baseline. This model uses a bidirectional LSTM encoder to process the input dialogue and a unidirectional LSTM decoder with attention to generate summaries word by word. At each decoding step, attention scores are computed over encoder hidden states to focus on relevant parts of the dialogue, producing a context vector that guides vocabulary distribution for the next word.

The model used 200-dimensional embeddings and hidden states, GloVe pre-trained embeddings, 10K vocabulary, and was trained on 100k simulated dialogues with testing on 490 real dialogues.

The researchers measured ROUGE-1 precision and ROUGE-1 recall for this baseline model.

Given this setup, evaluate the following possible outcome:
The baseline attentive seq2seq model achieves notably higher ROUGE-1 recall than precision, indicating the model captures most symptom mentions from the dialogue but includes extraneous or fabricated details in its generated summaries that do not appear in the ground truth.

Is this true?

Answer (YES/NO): YES